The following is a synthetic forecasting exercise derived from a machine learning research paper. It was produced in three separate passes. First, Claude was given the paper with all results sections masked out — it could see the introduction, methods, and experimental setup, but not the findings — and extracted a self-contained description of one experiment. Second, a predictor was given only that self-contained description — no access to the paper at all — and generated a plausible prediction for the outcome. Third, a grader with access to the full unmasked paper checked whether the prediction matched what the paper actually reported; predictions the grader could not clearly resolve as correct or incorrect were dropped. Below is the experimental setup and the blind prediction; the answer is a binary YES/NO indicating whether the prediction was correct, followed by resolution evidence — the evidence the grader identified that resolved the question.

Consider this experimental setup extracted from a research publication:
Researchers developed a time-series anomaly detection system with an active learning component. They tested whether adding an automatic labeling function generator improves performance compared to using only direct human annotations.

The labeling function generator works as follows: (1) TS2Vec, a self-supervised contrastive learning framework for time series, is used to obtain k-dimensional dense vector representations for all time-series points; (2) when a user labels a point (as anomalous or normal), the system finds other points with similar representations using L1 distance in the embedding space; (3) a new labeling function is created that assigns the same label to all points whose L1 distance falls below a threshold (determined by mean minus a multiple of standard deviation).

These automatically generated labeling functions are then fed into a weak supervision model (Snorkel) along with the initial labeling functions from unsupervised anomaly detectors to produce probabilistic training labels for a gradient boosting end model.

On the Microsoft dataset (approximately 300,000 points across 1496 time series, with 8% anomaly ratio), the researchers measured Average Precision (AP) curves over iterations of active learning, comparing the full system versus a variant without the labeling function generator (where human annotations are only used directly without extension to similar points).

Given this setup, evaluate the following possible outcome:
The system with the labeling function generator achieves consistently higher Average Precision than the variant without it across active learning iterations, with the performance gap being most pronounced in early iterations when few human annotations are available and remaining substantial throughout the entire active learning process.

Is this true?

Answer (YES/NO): NO